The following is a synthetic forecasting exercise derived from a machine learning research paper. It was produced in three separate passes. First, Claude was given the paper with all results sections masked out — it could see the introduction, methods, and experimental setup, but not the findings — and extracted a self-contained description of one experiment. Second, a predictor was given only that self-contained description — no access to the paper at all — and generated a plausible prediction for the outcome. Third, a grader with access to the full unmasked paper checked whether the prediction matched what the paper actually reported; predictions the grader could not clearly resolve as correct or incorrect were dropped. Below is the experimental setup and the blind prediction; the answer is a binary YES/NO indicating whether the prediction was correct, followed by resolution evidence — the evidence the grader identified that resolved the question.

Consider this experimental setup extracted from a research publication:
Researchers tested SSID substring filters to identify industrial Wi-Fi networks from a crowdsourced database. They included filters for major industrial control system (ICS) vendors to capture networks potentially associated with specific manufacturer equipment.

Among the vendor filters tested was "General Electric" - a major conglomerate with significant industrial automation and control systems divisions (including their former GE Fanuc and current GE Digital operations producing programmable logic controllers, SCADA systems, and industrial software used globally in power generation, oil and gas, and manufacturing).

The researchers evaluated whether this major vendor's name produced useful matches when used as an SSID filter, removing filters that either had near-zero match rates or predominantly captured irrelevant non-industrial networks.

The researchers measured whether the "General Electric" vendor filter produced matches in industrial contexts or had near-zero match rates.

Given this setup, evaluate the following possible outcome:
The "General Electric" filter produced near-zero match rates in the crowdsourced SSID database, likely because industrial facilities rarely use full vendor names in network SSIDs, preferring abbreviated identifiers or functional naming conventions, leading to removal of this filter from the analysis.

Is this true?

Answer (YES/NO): YES